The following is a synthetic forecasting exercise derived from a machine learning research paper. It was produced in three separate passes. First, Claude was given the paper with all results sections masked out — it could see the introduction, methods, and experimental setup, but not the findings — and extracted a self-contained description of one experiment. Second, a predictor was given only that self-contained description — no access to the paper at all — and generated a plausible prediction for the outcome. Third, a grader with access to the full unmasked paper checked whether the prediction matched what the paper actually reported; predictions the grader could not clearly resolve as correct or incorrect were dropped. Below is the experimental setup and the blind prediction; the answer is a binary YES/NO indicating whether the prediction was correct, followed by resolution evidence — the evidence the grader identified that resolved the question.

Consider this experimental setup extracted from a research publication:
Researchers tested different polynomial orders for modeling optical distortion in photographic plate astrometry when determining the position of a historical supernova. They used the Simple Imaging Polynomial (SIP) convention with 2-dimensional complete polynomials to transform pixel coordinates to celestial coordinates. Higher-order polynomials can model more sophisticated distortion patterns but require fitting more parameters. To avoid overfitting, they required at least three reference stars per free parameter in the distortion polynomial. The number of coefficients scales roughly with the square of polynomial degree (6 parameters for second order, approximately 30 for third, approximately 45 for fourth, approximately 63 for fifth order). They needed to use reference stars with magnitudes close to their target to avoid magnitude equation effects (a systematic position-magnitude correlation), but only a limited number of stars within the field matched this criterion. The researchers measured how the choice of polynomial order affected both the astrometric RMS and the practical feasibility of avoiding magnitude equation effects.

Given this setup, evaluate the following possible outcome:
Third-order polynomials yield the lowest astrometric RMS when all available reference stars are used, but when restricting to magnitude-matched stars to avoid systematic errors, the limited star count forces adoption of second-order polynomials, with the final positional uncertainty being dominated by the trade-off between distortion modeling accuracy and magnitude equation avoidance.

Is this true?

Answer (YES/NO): NO